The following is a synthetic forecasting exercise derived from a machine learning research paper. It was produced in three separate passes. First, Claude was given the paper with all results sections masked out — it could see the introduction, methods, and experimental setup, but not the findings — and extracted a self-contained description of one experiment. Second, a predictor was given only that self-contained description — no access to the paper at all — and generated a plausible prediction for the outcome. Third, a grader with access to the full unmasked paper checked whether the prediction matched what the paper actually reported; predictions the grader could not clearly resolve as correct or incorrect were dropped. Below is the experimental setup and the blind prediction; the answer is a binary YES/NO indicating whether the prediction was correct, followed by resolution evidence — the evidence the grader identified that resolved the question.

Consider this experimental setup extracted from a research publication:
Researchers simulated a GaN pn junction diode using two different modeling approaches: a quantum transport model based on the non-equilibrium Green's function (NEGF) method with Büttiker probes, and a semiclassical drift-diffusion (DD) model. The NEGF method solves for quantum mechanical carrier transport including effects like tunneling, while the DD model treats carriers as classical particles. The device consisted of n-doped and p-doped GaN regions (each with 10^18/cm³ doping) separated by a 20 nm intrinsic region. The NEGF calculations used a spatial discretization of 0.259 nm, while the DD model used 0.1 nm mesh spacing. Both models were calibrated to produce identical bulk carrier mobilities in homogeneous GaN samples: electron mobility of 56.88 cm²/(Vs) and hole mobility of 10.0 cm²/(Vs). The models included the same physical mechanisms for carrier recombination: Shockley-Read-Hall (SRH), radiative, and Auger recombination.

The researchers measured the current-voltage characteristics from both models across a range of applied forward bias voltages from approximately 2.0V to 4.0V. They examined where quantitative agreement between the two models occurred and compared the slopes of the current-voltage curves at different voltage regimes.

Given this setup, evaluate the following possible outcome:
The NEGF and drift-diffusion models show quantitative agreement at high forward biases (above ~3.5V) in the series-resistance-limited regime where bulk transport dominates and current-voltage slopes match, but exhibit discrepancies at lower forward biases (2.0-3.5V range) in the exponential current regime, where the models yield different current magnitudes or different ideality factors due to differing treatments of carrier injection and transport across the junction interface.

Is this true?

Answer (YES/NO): YES